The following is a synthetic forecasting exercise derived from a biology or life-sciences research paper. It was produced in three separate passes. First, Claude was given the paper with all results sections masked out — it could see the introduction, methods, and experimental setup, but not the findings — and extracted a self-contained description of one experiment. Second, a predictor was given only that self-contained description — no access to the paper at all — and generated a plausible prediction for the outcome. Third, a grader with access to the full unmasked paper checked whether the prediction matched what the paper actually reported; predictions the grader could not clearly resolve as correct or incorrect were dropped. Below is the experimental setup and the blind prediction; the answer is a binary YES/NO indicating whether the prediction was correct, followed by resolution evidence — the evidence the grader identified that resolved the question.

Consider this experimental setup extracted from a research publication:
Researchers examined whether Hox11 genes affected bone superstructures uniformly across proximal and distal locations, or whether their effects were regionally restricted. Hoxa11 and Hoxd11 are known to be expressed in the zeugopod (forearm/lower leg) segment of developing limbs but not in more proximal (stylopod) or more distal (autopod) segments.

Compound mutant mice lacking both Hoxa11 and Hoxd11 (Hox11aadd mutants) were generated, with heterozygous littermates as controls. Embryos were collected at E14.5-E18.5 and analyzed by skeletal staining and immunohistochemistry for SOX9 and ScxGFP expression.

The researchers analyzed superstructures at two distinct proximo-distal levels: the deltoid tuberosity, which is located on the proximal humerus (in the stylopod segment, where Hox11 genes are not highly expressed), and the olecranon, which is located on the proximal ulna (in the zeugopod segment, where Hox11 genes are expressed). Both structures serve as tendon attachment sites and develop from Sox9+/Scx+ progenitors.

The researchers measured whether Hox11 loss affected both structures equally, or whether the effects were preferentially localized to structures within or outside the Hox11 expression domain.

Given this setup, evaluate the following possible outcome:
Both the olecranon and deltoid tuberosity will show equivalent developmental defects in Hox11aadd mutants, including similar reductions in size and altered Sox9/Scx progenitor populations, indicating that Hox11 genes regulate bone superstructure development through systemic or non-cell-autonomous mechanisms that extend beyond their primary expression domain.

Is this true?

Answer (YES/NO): NO